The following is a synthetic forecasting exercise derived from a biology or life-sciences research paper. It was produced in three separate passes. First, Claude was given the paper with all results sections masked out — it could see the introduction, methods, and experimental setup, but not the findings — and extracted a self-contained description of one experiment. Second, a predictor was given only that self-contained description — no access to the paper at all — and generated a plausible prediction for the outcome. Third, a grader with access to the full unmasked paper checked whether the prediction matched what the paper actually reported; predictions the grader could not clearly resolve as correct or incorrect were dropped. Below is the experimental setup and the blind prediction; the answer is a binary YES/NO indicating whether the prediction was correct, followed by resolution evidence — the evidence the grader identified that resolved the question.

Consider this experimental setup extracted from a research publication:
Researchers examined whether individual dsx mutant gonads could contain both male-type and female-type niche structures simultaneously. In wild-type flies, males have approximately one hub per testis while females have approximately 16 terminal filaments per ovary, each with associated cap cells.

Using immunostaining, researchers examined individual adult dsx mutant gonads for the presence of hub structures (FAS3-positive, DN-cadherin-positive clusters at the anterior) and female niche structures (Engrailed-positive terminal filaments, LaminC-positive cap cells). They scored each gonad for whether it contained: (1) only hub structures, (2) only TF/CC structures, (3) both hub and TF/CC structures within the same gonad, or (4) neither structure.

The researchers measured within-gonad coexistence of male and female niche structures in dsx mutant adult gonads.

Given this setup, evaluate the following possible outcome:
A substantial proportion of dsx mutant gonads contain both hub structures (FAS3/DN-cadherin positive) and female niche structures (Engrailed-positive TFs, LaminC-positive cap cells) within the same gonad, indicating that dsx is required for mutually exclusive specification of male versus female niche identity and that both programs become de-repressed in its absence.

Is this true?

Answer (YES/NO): NO